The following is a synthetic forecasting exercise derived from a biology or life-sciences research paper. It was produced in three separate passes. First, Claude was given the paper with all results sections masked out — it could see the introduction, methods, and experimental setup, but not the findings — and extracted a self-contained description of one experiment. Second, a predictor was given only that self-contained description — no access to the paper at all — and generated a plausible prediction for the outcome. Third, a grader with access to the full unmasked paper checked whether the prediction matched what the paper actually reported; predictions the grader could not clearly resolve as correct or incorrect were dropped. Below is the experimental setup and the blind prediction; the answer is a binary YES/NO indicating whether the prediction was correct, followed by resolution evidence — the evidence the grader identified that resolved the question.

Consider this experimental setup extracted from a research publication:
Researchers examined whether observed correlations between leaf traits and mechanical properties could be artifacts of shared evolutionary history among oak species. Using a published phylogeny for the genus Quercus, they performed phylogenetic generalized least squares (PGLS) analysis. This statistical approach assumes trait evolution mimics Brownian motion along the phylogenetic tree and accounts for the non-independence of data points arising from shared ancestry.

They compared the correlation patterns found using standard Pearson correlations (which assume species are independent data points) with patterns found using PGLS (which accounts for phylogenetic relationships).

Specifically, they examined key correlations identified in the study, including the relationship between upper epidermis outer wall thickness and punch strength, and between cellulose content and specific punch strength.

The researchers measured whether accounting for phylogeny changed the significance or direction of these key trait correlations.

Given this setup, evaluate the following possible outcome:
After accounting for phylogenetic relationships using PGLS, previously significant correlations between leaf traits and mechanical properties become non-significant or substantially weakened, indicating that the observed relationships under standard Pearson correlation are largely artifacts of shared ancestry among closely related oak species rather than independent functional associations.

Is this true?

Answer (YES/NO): NO